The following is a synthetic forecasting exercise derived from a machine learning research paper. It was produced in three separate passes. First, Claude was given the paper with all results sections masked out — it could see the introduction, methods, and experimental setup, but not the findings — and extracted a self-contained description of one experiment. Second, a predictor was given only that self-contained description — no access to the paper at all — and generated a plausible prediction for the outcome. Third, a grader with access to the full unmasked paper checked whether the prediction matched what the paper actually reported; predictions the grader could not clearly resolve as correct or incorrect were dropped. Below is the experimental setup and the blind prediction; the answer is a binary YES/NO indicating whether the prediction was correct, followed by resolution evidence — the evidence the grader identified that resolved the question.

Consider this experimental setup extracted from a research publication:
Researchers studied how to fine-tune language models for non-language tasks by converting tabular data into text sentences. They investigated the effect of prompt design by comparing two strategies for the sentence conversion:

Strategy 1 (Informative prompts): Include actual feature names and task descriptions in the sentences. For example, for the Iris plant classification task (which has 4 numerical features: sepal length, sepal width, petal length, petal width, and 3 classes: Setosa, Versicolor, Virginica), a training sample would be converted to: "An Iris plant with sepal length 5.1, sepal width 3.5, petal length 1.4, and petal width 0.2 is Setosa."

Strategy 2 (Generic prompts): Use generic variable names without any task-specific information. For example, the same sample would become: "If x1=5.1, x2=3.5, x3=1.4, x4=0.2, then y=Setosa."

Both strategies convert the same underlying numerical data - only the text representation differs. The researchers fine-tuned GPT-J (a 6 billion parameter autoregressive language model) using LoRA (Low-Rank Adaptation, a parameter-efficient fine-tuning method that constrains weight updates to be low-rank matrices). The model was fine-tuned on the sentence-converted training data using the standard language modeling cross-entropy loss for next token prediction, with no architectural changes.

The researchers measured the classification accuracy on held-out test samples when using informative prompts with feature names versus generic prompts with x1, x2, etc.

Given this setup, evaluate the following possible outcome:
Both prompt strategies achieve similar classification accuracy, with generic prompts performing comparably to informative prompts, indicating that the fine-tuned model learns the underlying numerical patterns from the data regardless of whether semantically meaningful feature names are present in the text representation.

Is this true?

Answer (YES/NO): NO